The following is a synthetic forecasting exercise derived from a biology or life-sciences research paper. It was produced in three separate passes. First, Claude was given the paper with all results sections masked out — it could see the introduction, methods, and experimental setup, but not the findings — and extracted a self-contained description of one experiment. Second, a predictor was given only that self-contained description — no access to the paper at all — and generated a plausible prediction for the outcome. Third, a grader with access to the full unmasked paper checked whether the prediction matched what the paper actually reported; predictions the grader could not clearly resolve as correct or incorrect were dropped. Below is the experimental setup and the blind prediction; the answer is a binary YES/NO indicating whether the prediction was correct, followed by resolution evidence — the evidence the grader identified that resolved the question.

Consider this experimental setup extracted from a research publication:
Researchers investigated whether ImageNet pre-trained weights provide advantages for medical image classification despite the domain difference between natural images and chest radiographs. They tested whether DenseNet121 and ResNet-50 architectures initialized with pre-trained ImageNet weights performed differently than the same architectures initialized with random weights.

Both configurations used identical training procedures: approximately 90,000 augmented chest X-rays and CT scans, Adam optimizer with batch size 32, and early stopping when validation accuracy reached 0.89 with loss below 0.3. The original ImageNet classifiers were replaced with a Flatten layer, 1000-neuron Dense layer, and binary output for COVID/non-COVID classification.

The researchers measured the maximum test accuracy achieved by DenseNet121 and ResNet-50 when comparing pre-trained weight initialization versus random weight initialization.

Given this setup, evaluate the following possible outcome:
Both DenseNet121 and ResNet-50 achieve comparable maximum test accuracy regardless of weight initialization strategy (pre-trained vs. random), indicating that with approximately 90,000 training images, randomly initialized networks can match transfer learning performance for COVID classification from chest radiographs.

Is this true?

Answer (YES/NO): YES